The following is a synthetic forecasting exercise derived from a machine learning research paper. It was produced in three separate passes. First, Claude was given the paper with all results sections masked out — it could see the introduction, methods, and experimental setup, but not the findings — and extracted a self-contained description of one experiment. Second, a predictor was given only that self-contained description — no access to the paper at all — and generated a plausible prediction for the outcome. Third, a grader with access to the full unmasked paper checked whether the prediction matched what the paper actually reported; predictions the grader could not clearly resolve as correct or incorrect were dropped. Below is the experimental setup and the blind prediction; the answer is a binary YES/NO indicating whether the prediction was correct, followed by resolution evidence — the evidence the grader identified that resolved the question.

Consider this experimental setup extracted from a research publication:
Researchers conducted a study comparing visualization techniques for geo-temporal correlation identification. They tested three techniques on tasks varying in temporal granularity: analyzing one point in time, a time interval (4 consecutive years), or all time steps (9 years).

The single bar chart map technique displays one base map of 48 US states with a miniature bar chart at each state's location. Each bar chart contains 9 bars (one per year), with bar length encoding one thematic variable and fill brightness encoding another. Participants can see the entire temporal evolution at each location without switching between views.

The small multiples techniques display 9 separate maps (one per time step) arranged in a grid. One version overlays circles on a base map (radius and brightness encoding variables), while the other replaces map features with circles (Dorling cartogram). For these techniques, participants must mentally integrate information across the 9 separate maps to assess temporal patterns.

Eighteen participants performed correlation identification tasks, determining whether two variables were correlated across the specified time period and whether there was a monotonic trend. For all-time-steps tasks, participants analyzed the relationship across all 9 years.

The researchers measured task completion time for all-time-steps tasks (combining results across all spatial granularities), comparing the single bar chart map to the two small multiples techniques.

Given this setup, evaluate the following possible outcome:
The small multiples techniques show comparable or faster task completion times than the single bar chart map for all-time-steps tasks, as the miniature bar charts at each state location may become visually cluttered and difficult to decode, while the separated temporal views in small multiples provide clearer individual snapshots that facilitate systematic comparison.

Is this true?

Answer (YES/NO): NO